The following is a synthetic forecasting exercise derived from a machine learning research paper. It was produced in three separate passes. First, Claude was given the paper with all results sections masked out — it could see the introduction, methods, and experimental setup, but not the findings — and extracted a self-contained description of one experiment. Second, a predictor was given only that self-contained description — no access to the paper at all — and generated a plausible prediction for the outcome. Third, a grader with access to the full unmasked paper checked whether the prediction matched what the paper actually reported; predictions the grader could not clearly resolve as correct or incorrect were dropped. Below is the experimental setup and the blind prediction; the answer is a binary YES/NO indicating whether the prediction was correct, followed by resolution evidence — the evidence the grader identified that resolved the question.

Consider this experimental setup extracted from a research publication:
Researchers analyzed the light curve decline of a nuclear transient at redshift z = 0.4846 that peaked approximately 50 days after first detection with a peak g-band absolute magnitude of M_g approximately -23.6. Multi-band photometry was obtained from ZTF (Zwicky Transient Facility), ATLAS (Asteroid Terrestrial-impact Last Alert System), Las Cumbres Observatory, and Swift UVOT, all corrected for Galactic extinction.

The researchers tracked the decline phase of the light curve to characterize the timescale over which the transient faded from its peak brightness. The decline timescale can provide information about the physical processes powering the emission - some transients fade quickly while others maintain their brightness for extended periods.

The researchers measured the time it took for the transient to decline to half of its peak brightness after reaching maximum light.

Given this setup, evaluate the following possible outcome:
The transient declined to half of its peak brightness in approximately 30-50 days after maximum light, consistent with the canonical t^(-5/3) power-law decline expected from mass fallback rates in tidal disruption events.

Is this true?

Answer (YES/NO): YES